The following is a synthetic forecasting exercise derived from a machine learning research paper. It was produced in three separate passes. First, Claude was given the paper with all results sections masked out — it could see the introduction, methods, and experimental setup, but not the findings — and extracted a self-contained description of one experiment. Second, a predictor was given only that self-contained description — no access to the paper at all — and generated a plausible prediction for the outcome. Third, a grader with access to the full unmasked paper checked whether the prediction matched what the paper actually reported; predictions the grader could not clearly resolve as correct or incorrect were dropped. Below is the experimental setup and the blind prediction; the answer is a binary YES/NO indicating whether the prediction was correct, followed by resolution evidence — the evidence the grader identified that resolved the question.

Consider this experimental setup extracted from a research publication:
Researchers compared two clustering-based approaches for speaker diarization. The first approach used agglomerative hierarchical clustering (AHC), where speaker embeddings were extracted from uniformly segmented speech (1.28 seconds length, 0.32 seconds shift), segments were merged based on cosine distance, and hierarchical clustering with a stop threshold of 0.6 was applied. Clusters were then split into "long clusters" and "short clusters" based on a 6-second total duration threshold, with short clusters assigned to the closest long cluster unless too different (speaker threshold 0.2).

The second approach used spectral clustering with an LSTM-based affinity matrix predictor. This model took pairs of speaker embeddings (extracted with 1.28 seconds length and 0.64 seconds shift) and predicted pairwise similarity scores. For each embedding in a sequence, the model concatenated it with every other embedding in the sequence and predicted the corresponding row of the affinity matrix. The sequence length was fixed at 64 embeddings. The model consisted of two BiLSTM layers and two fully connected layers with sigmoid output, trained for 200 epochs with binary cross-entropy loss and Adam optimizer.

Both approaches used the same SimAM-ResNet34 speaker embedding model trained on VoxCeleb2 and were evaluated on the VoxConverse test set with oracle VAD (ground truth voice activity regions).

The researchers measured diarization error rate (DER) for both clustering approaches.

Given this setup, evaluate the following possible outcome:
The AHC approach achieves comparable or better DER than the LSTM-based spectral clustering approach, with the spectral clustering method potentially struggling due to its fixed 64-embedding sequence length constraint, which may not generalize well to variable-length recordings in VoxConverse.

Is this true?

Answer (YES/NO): YES